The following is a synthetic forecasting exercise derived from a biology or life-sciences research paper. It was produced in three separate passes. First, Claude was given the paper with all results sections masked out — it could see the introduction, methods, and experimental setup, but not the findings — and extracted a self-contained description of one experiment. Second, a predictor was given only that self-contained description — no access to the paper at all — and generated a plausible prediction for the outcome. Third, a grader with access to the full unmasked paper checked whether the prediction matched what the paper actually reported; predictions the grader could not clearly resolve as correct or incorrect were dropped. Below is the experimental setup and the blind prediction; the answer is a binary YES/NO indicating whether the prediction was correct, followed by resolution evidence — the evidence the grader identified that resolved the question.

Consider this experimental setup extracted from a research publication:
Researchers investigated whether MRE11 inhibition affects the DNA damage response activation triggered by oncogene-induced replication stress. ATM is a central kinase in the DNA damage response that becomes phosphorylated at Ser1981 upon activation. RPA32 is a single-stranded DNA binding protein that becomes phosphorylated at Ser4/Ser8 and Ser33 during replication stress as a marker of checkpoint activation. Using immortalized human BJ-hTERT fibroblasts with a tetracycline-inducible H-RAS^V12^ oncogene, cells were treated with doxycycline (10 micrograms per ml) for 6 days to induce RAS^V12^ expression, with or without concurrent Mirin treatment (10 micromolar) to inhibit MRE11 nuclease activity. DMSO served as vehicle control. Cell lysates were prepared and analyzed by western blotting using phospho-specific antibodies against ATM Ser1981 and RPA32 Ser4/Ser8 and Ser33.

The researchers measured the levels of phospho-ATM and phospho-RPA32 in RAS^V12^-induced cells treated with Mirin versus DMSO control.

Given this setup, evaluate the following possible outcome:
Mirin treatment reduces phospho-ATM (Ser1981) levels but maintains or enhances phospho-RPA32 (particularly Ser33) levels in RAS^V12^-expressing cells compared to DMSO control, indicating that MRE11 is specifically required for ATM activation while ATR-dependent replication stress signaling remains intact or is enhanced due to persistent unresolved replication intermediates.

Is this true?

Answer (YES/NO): NO